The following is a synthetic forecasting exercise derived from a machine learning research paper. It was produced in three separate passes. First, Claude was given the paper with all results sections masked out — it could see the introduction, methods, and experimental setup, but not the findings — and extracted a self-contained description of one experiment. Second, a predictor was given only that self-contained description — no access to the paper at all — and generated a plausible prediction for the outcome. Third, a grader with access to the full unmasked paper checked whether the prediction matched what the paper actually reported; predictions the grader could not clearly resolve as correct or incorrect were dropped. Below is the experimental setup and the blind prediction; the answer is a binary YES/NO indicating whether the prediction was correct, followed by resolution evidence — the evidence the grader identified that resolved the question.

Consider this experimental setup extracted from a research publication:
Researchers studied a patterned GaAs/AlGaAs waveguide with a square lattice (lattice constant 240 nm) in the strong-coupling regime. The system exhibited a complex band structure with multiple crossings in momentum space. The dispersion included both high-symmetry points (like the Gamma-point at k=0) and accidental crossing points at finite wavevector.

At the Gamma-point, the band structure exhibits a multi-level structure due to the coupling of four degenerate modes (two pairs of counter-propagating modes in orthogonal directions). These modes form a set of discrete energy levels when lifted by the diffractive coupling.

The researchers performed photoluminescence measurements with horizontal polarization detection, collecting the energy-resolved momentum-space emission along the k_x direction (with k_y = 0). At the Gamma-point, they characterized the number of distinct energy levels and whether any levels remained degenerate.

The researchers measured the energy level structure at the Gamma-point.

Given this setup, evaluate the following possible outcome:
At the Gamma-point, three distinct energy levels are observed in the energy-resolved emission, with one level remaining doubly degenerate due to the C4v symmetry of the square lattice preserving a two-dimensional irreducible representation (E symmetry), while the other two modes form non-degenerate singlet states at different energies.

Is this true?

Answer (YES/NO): YES